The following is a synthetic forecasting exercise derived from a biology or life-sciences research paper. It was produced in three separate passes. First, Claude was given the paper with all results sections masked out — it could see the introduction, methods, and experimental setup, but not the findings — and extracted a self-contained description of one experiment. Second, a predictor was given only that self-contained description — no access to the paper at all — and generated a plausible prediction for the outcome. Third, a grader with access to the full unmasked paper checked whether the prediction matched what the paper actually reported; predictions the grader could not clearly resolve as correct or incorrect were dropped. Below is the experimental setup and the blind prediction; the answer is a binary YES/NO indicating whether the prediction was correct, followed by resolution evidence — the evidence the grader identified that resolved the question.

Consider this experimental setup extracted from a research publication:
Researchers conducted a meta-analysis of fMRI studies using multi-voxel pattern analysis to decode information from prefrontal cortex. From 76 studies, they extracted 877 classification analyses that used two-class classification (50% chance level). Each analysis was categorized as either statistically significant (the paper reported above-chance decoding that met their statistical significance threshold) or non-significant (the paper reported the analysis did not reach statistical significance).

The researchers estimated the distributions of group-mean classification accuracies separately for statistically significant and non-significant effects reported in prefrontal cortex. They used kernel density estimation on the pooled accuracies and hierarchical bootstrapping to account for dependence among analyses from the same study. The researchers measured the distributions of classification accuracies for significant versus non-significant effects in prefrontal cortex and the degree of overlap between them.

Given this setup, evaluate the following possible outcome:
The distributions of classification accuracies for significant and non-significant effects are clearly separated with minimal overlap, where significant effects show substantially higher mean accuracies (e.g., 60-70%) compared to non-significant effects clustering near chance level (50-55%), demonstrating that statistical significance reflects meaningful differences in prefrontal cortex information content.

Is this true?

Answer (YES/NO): NO